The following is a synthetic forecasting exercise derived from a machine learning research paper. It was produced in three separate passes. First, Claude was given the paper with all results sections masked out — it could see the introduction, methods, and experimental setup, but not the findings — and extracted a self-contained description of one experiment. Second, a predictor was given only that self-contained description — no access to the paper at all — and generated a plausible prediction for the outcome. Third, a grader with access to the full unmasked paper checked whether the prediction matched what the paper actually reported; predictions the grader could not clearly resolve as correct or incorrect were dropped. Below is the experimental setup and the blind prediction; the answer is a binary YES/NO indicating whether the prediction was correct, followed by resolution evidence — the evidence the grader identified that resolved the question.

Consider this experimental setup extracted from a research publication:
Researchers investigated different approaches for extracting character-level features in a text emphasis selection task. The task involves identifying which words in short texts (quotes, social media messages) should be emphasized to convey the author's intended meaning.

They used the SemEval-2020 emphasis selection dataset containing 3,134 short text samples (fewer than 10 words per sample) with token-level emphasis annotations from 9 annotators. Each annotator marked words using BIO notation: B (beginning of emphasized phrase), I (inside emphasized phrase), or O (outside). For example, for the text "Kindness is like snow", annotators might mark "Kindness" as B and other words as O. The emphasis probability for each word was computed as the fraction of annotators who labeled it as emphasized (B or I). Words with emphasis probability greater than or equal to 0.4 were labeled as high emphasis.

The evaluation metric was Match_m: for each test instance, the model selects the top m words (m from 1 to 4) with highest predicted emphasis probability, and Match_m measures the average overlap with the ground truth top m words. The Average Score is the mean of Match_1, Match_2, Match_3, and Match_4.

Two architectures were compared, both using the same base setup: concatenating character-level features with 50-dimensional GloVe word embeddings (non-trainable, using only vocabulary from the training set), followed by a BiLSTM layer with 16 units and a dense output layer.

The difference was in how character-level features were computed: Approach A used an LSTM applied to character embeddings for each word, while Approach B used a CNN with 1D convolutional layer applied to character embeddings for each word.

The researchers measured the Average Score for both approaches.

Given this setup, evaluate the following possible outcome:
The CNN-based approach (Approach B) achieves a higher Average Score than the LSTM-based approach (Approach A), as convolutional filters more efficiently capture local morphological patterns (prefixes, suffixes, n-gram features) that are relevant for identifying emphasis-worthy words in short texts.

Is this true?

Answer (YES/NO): YES